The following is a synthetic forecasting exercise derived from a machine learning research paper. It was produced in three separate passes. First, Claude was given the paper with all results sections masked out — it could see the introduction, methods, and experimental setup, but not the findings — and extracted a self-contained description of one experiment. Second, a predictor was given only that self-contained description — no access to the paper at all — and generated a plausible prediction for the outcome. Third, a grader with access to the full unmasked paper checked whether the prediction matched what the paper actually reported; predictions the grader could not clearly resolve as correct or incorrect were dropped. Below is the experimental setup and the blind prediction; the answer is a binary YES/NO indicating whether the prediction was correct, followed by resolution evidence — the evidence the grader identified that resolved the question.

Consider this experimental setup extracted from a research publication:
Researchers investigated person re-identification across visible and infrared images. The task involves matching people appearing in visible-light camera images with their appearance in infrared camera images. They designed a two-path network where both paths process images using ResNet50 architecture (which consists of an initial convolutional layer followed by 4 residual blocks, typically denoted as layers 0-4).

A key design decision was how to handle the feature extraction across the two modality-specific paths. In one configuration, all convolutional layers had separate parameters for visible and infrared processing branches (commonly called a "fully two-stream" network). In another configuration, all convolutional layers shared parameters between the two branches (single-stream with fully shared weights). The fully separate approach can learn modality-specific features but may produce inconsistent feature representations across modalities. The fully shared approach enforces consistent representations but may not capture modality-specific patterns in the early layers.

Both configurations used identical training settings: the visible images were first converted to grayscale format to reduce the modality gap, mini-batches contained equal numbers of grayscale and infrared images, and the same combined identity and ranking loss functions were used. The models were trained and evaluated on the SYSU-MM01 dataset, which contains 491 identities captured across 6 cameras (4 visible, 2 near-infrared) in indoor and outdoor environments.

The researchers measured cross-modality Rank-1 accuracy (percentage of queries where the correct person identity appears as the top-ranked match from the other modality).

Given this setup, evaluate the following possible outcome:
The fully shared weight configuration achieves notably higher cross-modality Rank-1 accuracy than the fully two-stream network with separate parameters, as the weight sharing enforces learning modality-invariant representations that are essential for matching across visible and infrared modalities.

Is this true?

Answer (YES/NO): YES